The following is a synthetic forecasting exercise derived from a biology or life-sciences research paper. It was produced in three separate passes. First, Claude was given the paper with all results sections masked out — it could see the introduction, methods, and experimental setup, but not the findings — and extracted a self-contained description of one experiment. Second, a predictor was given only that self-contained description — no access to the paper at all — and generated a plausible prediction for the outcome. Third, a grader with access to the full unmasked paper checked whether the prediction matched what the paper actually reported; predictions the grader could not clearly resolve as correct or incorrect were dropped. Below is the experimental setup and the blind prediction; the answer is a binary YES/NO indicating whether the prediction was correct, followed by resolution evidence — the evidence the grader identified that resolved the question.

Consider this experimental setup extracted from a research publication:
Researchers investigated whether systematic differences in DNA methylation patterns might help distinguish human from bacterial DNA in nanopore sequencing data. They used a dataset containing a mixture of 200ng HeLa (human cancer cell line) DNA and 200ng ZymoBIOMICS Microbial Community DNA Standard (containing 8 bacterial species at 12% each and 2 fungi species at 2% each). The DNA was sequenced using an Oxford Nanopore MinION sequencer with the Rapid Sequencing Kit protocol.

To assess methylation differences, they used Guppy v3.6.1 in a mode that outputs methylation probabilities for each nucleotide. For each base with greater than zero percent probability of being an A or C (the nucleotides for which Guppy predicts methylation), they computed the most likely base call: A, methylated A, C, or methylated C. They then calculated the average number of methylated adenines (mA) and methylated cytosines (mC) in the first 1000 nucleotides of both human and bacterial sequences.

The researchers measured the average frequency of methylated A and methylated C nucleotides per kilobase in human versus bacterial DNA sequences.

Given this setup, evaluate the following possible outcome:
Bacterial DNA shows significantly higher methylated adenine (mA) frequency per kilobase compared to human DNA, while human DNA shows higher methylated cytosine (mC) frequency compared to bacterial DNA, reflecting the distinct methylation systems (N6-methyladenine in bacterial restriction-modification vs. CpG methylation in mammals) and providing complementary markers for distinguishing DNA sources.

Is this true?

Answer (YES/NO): YES